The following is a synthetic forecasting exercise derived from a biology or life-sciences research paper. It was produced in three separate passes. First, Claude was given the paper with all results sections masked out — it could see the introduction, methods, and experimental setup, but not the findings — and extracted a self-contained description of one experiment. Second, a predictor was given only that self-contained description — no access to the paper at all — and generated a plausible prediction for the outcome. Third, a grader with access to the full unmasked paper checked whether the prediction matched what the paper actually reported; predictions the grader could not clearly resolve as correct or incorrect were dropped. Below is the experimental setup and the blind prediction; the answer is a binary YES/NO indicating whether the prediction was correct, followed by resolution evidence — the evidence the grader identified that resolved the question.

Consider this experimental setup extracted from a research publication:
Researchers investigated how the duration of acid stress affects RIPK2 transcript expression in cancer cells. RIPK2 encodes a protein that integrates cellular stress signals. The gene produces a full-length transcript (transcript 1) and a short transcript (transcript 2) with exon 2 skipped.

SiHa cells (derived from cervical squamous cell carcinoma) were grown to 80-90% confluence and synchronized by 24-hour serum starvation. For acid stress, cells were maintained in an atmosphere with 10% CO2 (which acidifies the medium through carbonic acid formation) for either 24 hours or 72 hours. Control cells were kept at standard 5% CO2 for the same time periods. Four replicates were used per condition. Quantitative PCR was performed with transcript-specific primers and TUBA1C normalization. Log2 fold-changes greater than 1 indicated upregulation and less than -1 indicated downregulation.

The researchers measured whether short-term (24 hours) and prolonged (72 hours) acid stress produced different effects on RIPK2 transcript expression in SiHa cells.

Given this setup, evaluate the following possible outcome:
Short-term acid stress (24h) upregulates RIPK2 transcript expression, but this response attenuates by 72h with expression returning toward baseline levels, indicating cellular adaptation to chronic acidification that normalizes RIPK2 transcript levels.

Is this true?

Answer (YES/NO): NO